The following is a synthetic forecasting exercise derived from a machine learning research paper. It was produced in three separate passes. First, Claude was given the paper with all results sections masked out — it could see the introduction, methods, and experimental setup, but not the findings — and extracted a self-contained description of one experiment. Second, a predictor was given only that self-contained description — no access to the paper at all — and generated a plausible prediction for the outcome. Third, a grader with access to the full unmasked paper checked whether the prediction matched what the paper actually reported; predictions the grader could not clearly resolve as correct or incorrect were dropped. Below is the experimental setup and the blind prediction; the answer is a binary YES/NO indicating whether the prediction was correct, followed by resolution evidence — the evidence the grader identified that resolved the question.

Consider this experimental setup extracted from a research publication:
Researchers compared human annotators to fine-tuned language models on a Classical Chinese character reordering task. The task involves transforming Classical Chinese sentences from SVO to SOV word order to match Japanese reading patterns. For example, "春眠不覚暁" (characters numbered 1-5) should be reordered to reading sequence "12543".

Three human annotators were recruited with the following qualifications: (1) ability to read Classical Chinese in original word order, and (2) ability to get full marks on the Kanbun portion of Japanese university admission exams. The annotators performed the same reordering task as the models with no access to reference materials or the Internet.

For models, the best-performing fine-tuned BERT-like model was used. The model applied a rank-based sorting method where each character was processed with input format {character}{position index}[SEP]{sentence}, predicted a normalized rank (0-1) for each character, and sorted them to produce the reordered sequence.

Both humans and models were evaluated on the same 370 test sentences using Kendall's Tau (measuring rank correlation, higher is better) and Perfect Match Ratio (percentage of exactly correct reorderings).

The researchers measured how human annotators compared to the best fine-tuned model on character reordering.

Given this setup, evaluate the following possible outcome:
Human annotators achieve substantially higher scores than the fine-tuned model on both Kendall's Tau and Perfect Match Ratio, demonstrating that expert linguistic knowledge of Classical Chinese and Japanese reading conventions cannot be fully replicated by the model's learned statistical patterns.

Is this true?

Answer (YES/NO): NO